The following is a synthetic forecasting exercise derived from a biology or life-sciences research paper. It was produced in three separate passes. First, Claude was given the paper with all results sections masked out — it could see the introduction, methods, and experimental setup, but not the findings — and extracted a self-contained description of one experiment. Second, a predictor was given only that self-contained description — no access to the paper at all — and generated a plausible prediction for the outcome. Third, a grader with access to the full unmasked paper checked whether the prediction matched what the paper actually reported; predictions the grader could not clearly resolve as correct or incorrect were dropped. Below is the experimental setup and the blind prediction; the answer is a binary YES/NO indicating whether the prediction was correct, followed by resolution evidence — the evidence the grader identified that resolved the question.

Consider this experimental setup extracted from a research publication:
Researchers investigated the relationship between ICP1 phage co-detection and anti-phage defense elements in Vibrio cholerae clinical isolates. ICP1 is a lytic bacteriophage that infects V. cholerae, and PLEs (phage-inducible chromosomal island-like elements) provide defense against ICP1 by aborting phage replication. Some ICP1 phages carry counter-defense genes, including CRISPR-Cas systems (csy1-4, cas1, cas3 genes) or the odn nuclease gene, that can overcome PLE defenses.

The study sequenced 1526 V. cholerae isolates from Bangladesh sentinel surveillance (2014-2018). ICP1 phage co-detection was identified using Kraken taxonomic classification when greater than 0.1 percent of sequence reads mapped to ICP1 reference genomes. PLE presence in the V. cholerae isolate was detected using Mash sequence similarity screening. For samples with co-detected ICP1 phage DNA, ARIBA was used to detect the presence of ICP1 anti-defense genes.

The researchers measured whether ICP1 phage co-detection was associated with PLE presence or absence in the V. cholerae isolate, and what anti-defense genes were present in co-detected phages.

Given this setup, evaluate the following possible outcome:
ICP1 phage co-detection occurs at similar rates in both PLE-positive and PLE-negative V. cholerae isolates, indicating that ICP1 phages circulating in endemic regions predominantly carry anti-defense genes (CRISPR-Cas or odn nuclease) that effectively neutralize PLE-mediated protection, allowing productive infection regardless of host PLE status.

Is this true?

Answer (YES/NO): NO